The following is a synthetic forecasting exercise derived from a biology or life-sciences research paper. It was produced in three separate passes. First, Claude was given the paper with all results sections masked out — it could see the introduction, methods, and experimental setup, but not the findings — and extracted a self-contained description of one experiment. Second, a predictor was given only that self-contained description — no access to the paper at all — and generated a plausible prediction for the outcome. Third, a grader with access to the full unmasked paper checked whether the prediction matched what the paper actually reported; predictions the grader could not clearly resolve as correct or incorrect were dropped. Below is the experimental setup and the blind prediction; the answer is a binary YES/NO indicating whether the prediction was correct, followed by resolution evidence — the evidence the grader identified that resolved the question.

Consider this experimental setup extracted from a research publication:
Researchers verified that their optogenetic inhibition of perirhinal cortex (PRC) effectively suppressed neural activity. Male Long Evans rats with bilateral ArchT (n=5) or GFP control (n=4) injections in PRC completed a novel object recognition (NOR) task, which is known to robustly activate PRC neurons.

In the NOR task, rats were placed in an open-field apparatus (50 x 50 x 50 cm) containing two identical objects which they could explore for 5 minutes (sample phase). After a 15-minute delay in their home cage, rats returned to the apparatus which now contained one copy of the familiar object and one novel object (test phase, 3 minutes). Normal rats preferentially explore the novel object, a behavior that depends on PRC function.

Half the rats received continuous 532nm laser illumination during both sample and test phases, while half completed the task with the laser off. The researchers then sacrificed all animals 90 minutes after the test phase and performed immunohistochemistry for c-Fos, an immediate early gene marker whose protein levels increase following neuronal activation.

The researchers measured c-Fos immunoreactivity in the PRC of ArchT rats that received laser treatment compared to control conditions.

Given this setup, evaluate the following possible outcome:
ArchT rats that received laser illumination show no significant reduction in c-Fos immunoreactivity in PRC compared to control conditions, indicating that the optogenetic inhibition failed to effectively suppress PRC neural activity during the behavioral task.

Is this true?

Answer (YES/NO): NO